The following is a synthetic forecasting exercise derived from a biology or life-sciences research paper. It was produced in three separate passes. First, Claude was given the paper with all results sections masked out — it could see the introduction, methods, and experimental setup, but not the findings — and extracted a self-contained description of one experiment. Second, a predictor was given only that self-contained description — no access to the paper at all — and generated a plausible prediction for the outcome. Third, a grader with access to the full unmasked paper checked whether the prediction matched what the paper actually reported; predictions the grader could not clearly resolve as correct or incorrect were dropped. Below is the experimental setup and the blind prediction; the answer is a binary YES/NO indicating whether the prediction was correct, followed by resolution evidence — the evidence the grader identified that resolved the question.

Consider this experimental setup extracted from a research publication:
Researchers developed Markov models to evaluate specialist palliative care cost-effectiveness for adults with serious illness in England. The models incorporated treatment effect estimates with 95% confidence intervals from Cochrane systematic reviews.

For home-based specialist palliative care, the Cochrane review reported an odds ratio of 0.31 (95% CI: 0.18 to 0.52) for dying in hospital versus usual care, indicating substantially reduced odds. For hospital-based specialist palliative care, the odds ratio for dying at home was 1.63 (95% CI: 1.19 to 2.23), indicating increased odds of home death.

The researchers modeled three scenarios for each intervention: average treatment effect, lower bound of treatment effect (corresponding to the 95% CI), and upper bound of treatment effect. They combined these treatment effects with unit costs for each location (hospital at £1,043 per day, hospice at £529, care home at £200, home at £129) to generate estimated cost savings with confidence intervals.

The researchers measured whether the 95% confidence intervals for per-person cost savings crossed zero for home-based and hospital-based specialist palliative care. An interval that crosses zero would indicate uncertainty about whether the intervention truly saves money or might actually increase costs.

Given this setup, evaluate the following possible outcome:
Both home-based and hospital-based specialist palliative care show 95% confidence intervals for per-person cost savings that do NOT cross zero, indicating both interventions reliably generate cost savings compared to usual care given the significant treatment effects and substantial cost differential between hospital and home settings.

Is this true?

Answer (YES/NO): NO